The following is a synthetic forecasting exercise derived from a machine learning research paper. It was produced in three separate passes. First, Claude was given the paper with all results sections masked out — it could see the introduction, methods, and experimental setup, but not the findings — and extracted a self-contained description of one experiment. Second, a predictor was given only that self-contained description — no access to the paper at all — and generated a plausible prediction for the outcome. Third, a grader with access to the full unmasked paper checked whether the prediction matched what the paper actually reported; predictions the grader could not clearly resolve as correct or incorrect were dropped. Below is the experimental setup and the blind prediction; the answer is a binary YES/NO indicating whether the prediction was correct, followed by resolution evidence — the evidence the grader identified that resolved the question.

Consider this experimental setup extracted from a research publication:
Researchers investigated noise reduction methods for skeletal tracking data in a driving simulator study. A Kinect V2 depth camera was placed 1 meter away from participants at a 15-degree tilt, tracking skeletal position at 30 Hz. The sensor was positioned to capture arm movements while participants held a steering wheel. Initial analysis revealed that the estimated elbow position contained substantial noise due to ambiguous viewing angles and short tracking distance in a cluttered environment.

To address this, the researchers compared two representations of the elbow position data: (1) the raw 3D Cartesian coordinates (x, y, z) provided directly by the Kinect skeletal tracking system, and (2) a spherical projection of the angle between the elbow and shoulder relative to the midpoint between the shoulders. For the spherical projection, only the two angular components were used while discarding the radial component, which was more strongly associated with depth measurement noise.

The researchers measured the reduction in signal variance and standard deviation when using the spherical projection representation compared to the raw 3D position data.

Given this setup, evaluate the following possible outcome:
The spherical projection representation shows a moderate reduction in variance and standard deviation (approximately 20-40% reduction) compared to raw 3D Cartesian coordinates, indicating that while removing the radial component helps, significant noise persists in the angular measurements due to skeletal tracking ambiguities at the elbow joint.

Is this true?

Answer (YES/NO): NO